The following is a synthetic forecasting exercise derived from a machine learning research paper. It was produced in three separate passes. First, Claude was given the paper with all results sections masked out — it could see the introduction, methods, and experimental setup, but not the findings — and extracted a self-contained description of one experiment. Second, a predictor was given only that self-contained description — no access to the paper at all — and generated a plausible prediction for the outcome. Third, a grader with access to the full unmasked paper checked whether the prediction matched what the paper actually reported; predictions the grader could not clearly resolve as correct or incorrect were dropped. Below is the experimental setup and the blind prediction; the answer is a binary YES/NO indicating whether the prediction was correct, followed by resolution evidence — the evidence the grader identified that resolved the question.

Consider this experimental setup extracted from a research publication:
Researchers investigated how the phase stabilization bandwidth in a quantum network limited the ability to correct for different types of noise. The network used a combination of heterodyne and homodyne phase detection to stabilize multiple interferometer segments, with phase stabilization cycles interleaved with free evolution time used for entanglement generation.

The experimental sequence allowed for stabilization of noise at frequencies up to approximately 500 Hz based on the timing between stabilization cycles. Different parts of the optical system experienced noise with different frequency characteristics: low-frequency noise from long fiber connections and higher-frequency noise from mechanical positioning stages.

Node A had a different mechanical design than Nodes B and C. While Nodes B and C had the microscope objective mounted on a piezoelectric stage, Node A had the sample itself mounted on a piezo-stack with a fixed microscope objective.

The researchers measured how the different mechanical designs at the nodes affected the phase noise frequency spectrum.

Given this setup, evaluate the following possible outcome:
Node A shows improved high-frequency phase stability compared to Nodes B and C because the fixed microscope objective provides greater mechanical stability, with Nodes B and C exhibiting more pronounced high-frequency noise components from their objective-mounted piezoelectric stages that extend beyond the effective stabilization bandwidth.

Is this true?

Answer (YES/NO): NO